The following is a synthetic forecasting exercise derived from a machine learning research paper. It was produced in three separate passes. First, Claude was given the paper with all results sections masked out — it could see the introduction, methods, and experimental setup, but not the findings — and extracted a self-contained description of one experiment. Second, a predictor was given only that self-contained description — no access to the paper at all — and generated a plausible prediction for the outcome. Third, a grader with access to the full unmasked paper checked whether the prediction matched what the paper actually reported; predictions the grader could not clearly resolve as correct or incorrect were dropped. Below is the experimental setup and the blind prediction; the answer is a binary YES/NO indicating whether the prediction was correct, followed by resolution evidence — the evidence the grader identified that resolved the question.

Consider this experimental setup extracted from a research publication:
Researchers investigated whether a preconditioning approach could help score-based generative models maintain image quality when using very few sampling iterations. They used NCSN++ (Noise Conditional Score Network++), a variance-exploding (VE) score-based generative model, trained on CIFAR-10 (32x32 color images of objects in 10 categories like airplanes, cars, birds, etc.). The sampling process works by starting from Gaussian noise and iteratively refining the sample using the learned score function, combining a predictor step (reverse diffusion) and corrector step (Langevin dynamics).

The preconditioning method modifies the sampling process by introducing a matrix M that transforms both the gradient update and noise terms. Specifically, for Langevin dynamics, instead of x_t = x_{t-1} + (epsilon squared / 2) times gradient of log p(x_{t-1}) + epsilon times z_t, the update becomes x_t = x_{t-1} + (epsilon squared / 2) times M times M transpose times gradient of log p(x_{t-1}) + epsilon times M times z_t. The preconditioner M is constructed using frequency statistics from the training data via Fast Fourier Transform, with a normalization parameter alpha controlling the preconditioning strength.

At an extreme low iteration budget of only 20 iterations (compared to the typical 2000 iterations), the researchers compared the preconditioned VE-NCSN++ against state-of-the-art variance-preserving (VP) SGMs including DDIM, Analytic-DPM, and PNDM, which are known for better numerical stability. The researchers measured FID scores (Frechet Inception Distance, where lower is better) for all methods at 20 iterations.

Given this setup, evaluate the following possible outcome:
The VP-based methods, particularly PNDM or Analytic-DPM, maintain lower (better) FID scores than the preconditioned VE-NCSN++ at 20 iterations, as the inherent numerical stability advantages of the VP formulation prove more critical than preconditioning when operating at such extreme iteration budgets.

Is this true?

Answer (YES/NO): YES